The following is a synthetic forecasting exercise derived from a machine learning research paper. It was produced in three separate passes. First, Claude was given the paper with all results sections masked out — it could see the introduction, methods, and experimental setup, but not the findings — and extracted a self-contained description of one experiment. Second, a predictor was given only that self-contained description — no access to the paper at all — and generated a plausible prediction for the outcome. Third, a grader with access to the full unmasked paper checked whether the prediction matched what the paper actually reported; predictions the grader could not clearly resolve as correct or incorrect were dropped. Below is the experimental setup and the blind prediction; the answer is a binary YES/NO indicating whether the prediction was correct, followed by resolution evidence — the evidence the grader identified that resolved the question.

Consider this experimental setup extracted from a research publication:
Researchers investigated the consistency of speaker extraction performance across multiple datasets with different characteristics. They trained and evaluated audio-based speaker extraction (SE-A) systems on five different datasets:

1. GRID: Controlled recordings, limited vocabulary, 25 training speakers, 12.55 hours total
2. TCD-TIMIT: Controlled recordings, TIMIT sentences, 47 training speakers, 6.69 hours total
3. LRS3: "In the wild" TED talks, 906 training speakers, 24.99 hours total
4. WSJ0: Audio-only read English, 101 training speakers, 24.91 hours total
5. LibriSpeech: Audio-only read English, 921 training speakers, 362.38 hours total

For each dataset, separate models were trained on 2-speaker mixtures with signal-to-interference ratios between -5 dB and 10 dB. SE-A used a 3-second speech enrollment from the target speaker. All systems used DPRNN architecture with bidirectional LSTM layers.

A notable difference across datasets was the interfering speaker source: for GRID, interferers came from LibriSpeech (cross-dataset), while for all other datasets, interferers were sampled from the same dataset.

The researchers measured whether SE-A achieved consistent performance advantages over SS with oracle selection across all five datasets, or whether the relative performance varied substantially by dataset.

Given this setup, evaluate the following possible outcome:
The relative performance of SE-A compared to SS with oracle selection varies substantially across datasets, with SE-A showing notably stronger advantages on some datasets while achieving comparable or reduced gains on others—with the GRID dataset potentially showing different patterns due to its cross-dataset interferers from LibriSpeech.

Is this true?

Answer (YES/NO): NO